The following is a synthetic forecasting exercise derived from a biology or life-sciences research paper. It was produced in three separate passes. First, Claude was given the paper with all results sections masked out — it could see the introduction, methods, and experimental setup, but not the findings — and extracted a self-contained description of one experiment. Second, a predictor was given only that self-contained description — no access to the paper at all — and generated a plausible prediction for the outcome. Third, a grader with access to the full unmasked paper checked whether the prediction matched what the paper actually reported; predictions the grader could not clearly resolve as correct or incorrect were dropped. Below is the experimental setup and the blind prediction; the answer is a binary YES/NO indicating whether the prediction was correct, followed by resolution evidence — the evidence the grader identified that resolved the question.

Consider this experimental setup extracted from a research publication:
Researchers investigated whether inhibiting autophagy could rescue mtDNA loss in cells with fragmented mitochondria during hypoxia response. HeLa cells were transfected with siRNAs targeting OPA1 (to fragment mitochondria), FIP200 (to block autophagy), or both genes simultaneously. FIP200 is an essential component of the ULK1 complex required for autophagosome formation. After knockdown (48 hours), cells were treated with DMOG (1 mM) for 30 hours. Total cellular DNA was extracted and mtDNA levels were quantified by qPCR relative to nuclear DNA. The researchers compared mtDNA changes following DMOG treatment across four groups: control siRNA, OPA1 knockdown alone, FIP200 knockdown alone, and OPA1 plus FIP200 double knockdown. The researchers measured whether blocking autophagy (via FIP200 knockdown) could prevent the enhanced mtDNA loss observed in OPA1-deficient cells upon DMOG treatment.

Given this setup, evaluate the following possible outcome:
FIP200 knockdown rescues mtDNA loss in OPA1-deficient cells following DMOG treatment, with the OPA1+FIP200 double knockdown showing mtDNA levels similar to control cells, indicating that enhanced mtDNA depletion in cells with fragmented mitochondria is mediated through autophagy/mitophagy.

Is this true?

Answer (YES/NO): YES